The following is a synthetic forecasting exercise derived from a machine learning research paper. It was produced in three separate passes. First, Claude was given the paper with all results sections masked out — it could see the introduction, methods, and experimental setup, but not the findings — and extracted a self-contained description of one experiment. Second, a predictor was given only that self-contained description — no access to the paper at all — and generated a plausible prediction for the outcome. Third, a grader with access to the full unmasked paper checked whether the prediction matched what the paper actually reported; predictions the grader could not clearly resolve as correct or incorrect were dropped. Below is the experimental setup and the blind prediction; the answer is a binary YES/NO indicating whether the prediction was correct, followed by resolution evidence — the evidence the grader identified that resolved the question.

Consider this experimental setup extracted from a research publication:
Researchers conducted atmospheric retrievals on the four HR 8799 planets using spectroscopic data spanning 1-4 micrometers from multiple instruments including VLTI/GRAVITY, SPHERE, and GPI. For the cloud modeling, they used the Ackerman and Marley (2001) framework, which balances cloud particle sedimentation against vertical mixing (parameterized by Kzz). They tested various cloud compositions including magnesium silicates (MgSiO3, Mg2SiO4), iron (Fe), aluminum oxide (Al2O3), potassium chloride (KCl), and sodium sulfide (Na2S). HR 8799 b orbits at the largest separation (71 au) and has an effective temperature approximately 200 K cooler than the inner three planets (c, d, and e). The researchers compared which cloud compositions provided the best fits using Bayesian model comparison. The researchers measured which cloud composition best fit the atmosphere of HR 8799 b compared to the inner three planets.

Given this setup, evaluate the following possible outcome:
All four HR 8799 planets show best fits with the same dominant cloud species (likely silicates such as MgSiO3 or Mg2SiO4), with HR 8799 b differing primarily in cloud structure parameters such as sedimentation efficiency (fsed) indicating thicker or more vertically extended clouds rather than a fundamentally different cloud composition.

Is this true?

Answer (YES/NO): NO